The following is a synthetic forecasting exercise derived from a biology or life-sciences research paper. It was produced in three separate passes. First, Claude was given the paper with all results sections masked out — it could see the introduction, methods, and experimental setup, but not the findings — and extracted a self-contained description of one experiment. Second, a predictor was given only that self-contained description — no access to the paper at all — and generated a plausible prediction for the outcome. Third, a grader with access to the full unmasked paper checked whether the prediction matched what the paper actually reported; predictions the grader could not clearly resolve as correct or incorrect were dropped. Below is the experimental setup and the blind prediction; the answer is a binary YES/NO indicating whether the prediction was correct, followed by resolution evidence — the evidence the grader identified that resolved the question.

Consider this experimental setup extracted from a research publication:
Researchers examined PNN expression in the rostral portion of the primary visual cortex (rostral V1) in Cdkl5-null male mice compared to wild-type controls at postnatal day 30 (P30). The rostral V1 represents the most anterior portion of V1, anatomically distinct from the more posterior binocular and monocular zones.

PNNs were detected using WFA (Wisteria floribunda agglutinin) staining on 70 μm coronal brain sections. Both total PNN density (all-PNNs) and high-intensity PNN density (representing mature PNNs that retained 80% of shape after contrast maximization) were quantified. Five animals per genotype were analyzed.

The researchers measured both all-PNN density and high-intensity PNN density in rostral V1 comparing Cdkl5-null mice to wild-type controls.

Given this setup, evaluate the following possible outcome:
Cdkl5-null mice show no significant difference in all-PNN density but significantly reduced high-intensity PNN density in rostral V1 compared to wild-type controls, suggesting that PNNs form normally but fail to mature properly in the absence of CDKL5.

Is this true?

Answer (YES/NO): NO